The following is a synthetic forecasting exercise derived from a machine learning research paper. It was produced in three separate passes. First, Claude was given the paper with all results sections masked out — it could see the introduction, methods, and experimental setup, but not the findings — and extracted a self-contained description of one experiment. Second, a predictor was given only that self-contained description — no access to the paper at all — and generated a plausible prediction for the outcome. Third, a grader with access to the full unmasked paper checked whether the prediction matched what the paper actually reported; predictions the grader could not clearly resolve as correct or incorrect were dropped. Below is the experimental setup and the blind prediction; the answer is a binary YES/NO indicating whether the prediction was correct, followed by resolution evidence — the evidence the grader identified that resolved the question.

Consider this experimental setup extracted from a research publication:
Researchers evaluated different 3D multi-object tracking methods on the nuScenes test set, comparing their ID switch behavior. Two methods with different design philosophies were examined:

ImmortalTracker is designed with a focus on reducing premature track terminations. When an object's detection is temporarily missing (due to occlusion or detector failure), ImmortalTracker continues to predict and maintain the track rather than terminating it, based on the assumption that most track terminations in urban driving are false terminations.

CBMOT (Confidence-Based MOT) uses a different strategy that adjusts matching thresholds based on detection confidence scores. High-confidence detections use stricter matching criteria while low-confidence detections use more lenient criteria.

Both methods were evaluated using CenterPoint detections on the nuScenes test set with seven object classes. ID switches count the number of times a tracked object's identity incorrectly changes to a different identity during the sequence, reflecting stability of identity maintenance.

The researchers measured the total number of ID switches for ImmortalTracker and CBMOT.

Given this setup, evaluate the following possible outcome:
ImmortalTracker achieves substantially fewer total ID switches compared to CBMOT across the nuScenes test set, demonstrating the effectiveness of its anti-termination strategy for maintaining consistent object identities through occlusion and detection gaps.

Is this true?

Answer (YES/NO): NO